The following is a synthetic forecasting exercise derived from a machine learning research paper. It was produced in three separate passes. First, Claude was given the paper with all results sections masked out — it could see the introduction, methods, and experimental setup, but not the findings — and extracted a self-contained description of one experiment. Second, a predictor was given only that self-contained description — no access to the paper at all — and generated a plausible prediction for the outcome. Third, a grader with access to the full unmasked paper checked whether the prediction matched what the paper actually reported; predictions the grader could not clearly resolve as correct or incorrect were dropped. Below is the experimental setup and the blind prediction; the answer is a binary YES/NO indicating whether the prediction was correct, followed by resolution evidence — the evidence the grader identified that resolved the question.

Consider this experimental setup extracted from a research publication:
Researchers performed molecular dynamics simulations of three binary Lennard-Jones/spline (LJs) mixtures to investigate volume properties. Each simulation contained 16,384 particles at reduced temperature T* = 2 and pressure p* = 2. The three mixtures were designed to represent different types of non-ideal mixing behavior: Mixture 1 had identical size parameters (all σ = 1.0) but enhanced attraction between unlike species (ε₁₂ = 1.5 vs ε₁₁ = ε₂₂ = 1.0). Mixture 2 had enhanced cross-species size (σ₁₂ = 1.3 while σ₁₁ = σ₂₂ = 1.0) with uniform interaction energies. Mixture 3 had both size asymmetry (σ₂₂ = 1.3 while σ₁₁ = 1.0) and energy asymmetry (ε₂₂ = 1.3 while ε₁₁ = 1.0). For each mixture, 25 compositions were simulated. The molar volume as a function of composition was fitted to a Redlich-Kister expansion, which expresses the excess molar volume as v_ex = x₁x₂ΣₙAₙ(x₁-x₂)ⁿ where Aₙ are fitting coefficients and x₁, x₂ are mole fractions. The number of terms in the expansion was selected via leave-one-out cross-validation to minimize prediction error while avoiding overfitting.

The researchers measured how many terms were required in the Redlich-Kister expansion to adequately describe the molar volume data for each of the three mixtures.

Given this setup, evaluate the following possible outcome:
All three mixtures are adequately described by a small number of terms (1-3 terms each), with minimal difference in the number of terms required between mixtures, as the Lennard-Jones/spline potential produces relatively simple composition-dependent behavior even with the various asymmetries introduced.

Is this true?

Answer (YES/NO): NO